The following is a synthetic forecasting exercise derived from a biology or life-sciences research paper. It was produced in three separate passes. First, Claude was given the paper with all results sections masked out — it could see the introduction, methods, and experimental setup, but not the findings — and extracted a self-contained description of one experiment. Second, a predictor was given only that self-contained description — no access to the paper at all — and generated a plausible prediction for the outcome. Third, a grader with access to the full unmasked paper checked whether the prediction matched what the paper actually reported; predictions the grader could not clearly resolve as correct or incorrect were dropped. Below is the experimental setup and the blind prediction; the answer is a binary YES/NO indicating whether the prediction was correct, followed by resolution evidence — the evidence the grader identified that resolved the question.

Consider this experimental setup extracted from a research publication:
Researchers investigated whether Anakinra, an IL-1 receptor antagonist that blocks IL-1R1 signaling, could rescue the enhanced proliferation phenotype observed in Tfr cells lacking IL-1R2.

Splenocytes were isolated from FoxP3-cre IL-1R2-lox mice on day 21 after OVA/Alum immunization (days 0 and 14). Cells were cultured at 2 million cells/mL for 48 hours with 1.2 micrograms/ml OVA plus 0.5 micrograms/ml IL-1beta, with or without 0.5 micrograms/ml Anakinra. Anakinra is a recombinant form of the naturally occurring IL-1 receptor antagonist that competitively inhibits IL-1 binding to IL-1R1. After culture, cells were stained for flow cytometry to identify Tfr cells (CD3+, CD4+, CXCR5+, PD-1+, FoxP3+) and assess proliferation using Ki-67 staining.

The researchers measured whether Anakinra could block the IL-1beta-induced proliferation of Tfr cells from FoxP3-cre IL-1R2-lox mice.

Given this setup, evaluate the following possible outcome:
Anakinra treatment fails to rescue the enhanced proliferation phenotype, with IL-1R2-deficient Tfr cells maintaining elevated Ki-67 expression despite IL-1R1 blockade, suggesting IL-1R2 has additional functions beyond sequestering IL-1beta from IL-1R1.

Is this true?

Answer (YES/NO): NO